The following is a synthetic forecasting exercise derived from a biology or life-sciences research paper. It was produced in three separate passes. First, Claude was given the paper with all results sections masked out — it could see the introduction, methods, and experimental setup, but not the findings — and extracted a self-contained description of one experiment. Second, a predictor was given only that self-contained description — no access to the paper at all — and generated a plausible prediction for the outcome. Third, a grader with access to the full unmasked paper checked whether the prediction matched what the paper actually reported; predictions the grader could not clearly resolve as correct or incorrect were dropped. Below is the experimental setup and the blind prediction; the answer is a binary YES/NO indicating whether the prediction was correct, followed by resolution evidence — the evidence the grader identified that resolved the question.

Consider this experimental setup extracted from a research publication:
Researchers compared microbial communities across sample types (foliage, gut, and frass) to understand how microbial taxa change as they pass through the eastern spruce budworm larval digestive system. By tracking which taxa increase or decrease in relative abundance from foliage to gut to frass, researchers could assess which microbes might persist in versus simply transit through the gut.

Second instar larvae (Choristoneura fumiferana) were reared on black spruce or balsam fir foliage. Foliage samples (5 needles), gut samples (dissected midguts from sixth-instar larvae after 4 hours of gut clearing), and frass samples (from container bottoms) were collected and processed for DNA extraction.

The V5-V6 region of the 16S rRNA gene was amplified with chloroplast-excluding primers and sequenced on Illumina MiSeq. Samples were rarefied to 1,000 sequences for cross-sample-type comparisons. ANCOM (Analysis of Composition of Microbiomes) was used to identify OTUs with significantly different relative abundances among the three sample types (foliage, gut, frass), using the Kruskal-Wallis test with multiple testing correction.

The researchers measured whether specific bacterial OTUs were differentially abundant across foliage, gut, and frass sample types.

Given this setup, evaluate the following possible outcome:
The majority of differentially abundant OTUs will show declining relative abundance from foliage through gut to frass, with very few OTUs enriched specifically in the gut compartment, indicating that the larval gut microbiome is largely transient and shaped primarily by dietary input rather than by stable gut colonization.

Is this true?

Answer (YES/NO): YES